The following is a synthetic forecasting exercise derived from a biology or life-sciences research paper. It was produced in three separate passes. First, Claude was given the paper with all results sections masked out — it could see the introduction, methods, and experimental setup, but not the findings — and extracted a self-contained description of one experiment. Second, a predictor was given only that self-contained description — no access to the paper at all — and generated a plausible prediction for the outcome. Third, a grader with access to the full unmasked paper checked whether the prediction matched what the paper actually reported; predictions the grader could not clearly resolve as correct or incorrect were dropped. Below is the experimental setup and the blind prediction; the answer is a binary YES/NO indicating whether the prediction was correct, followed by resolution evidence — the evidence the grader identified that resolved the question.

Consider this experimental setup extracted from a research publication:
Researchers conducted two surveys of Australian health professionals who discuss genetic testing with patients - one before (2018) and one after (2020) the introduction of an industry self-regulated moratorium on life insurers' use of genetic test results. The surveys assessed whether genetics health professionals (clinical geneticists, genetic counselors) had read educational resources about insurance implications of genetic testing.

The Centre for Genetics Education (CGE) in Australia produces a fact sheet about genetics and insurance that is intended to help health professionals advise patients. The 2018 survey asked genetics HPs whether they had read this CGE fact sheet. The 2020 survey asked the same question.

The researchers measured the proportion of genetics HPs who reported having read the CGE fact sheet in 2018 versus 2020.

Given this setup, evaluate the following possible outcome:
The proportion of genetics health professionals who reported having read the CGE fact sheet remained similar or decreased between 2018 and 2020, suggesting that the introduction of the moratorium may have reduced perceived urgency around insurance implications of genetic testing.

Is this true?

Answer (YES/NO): YES